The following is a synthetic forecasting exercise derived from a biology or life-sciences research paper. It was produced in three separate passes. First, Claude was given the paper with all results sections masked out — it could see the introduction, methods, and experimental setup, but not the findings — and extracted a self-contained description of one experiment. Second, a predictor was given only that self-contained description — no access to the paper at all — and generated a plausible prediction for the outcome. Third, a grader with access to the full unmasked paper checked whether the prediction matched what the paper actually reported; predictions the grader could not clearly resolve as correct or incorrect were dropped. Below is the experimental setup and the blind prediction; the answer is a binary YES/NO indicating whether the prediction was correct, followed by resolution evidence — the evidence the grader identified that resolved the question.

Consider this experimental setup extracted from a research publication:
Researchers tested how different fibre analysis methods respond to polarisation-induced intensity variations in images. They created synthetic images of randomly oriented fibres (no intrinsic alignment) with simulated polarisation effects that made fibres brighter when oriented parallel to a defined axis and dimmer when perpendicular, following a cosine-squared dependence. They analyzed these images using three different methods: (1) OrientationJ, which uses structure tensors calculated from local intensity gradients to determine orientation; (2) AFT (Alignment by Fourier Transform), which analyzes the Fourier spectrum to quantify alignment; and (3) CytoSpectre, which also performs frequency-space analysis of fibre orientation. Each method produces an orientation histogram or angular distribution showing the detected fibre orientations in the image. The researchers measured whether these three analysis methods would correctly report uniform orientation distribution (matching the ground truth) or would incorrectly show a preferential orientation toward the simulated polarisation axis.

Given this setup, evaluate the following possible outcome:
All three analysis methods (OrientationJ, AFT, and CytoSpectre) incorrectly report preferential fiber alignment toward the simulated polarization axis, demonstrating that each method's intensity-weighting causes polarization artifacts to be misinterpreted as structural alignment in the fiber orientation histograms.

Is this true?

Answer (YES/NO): YES